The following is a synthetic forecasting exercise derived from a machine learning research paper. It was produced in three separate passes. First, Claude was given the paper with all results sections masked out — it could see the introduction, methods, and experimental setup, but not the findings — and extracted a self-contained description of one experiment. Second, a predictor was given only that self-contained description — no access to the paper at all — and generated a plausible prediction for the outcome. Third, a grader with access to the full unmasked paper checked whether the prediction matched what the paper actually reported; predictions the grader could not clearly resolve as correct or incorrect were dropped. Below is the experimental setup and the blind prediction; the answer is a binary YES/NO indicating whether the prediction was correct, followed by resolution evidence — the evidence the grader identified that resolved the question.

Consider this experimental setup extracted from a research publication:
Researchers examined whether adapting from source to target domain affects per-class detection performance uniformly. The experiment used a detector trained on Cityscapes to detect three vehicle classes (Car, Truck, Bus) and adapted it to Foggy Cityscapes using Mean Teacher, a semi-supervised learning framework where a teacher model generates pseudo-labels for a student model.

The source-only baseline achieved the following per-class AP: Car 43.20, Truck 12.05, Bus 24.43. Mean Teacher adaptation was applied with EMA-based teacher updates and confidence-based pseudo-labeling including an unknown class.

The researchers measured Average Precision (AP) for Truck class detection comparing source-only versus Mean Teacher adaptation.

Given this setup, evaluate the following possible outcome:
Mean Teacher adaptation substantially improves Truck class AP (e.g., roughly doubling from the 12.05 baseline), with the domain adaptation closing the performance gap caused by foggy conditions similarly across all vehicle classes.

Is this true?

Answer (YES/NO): NO